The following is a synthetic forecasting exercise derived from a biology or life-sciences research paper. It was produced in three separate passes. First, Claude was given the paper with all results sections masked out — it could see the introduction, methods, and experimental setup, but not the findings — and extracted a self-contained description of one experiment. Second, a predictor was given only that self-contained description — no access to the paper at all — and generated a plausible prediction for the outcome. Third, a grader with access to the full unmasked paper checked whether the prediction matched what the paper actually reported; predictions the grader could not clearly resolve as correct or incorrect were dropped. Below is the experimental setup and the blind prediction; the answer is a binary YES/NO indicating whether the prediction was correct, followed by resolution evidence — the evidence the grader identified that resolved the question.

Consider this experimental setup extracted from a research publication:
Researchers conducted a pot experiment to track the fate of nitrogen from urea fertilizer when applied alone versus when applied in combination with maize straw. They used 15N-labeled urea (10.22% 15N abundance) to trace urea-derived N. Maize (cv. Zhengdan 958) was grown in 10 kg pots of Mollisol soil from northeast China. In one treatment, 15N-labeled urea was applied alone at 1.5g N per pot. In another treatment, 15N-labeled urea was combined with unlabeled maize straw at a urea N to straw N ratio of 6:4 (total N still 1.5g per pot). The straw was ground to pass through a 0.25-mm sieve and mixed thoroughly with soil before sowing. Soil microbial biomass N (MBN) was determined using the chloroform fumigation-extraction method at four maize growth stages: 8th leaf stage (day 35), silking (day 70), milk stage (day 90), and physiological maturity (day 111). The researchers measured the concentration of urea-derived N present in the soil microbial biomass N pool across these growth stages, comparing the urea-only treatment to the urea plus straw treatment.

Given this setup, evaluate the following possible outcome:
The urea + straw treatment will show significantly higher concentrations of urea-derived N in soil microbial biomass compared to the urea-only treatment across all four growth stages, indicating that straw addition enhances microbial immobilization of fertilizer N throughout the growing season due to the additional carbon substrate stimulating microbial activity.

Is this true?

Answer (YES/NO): NO